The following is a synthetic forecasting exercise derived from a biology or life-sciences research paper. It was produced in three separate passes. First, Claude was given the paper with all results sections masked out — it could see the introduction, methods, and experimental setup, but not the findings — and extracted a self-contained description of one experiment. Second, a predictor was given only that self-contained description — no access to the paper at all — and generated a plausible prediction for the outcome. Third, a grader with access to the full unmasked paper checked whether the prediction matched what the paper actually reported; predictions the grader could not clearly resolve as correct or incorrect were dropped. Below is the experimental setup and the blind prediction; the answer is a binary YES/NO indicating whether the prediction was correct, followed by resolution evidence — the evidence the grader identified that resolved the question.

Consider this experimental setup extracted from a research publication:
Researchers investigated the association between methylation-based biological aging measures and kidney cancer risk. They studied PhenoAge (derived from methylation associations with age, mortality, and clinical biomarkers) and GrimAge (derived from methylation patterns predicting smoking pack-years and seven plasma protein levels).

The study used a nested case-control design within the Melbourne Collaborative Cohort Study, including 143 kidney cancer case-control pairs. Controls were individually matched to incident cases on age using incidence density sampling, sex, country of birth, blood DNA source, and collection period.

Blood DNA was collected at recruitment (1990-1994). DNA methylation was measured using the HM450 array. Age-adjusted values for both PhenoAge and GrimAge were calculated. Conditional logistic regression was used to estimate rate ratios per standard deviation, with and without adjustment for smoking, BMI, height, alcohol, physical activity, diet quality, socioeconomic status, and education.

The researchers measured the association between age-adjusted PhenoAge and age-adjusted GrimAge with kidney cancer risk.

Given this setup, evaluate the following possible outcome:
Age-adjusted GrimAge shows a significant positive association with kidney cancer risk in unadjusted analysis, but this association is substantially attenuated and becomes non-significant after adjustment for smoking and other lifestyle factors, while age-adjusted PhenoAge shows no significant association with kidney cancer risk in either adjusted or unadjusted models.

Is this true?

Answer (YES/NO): NO